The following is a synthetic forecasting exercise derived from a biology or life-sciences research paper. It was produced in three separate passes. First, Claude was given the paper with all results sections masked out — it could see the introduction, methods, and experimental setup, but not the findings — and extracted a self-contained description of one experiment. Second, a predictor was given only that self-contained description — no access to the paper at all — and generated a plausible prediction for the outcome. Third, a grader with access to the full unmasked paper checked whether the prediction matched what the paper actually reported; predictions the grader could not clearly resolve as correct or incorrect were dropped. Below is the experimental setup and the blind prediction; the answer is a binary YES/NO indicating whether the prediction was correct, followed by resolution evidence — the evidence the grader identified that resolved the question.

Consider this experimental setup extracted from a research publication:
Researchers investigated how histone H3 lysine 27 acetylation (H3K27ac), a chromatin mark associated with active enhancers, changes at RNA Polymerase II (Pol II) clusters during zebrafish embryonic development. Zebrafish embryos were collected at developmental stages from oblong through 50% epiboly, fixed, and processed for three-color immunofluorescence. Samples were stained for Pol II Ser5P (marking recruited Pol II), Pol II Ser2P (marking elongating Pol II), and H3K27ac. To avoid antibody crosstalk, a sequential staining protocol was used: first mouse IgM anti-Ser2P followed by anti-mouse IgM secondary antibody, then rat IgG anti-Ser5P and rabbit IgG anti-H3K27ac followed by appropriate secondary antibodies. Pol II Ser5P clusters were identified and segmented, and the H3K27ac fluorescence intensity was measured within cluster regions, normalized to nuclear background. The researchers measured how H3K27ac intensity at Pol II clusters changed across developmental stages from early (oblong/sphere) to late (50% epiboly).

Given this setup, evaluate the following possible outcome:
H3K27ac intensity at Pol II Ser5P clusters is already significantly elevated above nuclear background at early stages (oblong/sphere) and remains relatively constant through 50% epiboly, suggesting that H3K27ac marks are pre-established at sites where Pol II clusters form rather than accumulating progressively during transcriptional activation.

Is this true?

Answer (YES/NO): NO